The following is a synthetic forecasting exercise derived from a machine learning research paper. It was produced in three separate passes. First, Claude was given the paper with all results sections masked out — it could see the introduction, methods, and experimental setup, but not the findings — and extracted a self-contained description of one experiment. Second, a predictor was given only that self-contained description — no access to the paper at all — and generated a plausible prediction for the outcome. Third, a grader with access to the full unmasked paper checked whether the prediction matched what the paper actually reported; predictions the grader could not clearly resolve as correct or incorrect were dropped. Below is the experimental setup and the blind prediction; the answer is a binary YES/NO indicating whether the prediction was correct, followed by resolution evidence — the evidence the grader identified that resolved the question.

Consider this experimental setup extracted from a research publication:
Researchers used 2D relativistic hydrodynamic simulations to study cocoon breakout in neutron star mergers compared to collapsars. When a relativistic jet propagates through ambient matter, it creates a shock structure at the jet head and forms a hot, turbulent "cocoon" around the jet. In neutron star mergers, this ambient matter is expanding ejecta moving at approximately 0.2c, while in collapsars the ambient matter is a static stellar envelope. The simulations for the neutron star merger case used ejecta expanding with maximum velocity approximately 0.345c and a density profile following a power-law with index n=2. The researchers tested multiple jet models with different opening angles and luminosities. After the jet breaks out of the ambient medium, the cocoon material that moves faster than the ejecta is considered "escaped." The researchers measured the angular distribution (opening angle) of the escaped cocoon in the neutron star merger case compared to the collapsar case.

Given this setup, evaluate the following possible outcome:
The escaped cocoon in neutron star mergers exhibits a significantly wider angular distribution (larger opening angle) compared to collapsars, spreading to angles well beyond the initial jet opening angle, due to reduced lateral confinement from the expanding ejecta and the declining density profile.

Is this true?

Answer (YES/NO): NO